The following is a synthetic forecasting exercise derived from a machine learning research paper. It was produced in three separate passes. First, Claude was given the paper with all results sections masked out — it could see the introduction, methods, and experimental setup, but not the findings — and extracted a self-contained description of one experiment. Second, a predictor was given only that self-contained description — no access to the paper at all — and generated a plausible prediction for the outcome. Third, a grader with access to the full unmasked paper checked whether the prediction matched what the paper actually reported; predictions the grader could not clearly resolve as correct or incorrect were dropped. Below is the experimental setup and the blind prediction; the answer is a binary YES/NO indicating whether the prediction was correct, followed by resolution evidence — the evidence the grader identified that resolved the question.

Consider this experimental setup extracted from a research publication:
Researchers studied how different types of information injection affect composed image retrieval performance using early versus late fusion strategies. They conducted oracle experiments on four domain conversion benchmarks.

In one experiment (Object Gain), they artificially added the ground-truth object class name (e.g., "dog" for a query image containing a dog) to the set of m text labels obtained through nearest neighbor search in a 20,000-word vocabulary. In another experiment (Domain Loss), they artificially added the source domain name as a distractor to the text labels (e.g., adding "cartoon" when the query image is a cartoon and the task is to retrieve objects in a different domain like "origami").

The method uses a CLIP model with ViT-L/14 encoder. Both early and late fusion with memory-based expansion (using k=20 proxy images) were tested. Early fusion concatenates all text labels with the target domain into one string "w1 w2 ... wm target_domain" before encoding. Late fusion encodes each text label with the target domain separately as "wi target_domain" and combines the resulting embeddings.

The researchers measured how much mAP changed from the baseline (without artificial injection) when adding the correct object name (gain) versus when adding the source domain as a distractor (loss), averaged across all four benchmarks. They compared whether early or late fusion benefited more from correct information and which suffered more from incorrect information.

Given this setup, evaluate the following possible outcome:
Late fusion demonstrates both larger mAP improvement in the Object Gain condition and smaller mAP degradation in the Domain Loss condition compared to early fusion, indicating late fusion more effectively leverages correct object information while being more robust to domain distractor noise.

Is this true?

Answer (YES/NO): YES